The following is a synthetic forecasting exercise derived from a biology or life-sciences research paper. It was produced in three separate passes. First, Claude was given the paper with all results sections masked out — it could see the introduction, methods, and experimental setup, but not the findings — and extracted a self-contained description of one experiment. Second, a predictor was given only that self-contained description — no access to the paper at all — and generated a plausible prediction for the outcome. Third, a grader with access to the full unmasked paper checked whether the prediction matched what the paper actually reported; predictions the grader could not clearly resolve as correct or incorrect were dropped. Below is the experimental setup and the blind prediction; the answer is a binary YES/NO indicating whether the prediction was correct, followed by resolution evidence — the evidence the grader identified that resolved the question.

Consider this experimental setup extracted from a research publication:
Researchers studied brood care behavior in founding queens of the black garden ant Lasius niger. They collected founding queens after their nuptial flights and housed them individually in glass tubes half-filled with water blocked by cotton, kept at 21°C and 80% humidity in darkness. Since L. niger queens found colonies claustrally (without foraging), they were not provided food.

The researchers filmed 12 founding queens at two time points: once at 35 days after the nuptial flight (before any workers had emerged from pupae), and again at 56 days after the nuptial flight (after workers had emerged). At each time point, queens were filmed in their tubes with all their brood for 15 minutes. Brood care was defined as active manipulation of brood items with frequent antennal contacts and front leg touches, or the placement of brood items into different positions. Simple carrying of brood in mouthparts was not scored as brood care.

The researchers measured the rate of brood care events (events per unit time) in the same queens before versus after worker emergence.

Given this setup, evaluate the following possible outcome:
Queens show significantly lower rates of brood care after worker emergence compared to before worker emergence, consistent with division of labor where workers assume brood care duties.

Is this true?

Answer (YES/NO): YES